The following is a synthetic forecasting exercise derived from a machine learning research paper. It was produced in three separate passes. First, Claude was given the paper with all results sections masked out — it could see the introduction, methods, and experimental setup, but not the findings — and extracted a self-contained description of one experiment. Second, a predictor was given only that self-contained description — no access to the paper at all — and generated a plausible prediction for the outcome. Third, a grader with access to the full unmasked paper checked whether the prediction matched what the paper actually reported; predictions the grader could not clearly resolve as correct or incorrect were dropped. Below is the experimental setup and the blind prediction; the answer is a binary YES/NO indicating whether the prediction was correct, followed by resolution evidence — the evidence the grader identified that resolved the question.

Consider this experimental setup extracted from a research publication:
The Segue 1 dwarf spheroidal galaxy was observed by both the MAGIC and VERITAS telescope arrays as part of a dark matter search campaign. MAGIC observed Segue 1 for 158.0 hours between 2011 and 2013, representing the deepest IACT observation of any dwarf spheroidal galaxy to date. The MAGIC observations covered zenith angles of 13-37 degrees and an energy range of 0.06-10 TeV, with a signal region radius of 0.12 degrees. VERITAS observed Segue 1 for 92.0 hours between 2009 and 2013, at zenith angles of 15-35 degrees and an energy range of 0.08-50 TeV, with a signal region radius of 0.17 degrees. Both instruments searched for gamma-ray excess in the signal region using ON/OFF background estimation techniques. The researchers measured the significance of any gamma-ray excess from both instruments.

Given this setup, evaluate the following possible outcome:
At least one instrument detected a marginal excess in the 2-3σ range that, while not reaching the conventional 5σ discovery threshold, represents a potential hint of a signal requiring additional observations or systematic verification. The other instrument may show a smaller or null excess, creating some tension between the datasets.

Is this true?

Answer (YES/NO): NO